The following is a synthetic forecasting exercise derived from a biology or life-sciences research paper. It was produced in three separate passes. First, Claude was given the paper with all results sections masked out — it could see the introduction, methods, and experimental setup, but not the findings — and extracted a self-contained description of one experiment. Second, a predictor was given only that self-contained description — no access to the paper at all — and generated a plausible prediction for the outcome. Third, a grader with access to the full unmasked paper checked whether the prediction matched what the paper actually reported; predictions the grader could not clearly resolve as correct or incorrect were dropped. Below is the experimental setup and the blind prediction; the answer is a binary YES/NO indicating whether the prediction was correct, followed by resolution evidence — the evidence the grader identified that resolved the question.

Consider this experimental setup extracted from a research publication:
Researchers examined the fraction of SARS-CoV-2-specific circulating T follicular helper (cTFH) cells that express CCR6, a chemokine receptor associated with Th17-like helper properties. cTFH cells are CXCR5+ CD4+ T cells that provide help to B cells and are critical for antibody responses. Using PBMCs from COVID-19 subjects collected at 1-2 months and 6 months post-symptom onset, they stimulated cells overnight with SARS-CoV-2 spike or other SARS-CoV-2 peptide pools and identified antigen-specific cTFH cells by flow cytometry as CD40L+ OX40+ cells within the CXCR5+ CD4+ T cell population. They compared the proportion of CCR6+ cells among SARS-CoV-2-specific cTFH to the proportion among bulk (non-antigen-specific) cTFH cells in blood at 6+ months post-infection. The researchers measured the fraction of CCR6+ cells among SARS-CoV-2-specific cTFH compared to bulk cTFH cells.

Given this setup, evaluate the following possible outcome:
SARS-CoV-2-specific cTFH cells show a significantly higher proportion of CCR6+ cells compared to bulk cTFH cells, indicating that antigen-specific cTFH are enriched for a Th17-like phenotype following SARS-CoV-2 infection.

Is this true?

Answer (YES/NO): YES